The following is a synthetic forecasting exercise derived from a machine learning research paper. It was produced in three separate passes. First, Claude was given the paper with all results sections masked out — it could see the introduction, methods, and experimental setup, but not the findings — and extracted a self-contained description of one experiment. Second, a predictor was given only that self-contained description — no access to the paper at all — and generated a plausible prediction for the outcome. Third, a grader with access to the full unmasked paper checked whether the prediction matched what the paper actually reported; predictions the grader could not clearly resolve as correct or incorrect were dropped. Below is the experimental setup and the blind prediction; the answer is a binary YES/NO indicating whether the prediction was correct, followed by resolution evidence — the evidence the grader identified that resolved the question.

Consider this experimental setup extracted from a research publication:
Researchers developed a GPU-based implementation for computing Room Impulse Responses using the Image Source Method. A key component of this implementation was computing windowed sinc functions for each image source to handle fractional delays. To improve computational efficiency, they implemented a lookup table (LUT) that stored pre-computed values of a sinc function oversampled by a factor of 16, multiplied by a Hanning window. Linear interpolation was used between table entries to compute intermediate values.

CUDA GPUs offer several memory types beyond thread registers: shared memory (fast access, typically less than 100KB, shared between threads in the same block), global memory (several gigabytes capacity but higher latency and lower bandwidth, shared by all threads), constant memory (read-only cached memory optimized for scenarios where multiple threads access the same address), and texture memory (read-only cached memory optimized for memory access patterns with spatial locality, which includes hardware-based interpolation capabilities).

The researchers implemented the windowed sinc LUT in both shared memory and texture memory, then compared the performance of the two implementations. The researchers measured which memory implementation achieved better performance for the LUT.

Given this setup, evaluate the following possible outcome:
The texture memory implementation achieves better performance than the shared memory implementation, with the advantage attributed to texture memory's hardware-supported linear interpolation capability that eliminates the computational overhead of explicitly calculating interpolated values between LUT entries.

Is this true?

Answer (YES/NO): YES